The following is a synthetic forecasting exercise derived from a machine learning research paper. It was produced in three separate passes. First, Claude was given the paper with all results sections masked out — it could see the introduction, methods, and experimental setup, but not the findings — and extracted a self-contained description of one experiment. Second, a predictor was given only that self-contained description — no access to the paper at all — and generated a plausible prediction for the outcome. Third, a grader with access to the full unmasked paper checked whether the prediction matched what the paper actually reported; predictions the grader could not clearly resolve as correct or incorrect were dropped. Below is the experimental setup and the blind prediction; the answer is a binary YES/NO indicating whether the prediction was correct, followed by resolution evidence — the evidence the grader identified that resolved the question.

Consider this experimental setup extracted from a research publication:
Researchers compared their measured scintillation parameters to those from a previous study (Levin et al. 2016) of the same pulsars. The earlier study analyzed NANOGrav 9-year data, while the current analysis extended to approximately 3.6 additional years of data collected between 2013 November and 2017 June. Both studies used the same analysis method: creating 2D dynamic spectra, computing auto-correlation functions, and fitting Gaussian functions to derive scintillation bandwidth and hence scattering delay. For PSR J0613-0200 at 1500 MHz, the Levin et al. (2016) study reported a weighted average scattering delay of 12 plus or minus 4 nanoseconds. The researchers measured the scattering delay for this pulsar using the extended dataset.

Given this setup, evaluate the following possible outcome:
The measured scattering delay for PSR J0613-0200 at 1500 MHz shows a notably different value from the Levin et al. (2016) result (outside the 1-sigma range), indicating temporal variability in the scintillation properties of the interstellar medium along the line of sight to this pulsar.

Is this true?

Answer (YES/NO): NO